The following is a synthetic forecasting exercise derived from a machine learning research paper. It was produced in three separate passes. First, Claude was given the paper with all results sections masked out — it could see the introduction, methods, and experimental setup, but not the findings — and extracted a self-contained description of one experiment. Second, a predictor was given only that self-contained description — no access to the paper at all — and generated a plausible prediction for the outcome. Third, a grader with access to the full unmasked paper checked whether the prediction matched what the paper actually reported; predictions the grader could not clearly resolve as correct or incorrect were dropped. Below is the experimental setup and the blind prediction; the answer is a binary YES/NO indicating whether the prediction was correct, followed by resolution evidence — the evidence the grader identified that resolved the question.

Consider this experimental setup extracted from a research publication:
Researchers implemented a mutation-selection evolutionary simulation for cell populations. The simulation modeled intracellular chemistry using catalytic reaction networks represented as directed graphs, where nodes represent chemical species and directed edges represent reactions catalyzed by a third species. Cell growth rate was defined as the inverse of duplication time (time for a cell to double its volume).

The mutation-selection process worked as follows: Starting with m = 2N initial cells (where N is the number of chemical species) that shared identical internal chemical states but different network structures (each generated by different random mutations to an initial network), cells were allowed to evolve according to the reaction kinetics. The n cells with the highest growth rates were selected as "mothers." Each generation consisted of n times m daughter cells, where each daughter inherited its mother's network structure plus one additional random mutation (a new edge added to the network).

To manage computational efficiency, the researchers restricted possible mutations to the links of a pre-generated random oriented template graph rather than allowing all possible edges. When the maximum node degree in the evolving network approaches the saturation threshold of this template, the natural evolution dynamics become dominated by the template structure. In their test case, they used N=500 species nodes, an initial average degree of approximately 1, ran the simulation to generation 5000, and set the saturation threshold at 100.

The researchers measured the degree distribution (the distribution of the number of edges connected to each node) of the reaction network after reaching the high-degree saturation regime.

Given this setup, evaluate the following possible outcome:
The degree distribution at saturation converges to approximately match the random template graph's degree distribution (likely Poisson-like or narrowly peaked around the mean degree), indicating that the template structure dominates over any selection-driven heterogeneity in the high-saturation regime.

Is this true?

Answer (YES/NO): YES